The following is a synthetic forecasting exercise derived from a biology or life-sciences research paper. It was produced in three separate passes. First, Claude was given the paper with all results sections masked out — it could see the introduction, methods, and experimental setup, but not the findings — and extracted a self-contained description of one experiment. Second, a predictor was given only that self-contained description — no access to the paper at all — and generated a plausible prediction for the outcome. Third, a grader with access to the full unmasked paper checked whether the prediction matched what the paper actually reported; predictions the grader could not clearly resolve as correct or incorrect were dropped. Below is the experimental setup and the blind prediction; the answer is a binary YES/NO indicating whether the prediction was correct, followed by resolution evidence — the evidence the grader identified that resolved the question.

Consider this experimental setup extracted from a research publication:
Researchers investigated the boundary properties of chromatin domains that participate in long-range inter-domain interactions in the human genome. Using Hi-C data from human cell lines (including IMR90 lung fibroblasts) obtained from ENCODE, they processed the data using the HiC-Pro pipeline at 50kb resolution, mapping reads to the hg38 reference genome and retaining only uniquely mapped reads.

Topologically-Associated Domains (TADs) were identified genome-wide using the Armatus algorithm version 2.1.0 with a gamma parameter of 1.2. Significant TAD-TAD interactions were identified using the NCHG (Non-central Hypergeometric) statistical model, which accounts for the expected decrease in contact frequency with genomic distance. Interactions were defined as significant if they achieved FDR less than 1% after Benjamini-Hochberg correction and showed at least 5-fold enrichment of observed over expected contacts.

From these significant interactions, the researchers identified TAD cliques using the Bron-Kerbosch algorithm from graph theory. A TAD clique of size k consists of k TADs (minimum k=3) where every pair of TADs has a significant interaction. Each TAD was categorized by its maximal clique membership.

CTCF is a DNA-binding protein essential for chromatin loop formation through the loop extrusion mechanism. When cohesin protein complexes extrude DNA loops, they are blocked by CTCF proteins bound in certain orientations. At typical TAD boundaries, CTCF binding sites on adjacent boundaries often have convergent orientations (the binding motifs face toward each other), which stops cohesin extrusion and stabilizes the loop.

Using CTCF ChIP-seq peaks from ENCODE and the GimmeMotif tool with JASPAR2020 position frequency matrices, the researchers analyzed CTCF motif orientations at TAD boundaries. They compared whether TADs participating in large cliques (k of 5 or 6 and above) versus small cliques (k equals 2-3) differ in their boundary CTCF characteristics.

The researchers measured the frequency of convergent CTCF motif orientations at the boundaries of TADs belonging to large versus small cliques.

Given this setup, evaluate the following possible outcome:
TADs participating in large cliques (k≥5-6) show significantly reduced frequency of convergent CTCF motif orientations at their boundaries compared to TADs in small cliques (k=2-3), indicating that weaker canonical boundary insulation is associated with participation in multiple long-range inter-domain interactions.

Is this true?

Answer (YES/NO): YES